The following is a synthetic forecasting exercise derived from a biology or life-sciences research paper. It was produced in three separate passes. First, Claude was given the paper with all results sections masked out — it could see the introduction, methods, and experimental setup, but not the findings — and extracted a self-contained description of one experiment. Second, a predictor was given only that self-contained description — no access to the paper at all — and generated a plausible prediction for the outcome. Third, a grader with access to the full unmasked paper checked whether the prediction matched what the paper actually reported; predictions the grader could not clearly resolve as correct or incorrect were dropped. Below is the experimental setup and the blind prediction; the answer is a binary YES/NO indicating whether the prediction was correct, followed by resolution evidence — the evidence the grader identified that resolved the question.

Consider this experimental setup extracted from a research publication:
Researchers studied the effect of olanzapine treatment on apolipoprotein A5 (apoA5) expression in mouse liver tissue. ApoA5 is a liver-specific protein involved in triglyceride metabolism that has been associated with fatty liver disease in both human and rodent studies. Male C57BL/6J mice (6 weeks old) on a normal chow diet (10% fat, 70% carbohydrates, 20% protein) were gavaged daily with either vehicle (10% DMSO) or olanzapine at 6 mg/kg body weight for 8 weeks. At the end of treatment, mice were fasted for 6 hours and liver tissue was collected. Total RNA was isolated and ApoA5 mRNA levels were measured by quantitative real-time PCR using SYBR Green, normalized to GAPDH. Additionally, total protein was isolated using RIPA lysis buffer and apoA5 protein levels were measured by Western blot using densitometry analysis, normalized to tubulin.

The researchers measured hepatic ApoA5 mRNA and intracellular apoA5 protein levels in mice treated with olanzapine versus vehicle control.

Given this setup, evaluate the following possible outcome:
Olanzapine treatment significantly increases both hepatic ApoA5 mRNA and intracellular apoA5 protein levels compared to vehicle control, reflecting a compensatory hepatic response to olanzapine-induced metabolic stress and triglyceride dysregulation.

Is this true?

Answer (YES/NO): NO